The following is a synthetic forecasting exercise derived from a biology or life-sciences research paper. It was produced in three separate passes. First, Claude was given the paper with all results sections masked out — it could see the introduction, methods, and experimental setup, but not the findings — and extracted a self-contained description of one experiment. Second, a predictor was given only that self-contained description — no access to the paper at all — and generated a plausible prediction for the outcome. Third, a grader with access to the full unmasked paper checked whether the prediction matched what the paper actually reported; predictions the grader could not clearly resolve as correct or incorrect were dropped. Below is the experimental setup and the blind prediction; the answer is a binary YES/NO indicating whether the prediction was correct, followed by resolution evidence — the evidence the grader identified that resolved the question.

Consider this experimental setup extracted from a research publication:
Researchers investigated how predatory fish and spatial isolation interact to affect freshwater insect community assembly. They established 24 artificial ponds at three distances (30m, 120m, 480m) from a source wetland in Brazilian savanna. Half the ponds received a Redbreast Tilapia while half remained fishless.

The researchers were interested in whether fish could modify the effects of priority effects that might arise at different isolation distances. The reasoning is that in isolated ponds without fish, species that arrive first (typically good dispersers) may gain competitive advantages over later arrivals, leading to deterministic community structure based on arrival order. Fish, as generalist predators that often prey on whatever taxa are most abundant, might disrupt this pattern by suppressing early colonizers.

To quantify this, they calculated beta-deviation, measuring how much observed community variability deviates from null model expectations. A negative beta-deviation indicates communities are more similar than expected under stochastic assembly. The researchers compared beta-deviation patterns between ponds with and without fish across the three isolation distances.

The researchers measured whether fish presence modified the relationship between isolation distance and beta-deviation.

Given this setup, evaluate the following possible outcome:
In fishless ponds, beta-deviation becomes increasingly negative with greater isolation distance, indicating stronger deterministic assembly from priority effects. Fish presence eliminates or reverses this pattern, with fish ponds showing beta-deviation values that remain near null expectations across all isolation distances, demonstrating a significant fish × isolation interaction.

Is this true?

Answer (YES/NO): NO